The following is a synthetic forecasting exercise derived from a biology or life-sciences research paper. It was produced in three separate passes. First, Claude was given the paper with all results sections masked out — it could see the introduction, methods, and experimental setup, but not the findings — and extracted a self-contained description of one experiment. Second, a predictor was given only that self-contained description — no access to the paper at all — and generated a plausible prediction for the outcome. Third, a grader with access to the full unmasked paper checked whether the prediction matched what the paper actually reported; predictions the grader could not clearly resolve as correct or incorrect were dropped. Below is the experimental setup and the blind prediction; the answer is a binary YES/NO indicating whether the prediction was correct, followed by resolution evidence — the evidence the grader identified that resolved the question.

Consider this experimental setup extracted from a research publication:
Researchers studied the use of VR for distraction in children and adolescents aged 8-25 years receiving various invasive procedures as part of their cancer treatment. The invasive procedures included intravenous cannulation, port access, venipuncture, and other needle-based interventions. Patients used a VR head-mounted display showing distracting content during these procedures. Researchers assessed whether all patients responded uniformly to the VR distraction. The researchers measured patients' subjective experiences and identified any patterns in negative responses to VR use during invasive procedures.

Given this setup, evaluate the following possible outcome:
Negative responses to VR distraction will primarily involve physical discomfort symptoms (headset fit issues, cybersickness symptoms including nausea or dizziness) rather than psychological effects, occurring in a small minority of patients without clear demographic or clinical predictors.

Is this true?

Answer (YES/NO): NO